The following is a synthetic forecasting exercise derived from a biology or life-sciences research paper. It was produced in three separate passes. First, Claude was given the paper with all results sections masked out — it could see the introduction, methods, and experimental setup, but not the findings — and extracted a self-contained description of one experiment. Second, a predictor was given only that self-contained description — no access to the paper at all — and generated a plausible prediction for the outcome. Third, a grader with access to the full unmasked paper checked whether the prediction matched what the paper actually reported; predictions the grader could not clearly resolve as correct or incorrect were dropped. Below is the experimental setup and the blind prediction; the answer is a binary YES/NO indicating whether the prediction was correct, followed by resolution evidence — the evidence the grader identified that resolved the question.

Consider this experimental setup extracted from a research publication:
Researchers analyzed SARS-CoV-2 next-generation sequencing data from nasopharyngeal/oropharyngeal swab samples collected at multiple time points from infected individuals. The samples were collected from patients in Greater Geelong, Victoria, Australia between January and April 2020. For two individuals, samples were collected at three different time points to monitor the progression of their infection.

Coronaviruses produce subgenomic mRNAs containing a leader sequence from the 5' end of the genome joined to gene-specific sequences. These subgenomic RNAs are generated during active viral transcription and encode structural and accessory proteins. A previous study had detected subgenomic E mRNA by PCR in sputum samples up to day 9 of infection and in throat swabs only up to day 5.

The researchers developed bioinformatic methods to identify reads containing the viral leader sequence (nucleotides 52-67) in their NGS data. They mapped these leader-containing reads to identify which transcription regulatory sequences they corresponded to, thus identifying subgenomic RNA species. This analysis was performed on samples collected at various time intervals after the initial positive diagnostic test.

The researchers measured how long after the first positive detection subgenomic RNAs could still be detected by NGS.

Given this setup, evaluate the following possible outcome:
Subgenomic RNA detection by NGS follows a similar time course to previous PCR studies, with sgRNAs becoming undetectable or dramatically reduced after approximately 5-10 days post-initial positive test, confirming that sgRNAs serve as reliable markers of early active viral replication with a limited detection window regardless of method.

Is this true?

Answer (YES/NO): NO